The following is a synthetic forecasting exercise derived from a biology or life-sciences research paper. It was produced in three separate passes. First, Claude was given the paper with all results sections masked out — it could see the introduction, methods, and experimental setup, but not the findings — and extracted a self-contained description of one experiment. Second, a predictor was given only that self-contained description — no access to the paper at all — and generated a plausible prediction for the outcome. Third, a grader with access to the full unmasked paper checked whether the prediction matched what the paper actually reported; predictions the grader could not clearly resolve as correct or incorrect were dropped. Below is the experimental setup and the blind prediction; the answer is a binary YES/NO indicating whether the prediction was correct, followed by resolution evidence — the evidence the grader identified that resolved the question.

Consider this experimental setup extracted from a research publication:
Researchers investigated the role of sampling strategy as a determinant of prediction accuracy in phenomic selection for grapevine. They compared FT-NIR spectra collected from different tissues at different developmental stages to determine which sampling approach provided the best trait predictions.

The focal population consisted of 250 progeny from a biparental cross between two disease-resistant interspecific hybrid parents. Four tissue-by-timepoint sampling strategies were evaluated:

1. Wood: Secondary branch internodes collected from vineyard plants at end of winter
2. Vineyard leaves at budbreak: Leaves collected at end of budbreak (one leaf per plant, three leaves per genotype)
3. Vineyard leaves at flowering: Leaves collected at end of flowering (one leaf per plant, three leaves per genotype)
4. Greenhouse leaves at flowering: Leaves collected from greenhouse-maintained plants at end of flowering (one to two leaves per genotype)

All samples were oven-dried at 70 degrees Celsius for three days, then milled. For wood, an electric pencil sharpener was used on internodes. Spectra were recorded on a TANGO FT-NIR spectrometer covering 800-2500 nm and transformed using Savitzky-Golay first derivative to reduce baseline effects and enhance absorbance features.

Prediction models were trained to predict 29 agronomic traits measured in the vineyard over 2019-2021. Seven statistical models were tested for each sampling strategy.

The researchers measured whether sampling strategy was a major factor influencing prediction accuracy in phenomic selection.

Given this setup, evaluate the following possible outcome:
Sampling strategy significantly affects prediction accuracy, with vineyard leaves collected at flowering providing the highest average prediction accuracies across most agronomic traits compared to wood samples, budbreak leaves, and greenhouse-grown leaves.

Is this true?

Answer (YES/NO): NO